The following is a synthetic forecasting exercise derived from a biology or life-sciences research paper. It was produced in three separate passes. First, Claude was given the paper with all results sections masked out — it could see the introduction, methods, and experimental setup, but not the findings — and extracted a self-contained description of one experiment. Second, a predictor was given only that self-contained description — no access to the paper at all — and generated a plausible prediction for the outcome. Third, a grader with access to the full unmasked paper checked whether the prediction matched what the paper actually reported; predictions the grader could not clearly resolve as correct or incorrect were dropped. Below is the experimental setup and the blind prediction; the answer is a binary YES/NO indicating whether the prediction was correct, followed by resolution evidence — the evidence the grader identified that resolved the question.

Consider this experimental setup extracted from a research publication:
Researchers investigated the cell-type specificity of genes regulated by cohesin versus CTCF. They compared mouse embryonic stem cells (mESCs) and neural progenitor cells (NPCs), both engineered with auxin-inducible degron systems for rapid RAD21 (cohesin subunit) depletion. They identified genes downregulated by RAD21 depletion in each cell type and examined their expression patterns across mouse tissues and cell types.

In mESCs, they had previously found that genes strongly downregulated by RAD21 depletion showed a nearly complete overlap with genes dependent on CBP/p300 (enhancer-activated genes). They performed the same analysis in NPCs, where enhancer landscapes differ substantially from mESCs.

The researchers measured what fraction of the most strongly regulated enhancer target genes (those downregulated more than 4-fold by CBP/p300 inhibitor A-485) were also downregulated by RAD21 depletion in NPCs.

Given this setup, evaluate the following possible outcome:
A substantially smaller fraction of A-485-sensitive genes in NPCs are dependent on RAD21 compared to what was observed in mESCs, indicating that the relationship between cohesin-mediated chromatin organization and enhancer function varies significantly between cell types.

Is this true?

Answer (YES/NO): NO